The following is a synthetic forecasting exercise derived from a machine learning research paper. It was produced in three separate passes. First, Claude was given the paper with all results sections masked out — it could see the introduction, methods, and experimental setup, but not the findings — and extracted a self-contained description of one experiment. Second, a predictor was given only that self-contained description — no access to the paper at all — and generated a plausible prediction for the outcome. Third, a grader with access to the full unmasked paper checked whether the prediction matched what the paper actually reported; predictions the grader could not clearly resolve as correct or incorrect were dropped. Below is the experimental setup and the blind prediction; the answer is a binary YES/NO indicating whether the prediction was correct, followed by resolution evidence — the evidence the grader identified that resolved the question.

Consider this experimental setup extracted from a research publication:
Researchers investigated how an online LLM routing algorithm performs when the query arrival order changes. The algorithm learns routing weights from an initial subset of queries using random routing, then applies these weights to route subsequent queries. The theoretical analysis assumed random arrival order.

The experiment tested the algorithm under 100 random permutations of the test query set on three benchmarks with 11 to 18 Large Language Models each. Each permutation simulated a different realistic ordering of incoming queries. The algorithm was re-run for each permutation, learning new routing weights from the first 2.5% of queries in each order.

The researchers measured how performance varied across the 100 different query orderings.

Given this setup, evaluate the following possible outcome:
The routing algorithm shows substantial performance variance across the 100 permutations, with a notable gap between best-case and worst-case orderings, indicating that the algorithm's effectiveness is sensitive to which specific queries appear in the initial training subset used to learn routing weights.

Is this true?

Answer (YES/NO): NO